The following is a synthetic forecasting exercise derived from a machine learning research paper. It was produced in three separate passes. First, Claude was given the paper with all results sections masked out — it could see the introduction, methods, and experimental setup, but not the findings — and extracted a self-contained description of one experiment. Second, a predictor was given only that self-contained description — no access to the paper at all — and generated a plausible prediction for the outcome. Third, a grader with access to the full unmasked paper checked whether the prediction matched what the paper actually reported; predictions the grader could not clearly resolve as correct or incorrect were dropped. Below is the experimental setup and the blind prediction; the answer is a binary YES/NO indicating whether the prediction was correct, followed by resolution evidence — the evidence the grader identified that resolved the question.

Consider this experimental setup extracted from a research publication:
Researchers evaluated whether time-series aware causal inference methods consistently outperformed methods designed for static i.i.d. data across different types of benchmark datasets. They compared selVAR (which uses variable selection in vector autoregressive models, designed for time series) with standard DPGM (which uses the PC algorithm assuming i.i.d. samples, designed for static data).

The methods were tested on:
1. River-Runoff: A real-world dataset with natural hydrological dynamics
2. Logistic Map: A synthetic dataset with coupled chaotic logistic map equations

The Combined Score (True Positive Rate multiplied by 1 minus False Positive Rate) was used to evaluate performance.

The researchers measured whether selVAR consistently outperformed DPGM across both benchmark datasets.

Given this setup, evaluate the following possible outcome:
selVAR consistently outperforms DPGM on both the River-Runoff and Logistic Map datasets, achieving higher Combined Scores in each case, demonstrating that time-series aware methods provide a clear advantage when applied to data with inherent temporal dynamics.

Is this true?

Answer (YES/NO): NO